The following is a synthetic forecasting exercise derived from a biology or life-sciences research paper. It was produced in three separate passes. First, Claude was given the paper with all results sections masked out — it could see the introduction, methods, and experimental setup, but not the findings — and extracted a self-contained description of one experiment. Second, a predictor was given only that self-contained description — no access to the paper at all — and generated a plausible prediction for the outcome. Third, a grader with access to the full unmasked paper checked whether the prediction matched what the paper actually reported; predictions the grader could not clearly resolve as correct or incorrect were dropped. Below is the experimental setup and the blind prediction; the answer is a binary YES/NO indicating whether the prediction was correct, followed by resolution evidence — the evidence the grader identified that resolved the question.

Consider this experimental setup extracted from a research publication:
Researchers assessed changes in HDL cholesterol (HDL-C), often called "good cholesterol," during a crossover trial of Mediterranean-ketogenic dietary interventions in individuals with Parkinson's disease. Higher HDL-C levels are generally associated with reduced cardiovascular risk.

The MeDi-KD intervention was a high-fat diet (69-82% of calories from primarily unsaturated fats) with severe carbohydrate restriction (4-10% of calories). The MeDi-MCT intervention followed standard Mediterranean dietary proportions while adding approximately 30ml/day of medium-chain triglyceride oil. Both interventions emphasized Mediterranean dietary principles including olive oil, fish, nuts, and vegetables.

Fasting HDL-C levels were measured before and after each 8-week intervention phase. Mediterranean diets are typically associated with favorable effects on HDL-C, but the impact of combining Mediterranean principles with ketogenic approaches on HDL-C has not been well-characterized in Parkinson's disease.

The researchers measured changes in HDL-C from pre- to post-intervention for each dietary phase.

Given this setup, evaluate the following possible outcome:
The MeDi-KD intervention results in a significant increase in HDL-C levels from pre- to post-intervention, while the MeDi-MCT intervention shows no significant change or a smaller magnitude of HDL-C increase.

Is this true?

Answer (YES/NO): NO